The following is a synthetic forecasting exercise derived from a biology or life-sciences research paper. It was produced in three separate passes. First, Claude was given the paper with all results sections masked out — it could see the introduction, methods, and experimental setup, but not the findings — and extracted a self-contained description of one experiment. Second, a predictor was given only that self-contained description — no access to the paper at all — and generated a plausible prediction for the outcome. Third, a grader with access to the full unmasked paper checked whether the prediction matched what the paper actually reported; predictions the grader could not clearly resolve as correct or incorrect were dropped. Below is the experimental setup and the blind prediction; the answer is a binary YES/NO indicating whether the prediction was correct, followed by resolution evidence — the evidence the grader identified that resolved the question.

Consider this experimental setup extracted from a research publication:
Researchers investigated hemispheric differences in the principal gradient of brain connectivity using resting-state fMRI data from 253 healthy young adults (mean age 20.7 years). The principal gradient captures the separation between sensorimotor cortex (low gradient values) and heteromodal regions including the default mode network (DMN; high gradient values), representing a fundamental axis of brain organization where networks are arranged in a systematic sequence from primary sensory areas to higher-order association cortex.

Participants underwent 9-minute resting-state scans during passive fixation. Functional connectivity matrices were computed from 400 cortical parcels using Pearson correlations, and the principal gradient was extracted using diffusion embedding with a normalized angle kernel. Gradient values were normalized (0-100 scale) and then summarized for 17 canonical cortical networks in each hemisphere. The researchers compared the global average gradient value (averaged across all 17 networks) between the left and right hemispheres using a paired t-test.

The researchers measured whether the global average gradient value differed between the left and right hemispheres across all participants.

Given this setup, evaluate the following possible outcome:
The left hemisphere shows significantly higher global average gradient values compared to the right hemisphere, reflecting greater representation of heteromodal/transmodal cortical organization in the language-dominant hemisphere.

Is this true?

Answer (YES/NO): YES